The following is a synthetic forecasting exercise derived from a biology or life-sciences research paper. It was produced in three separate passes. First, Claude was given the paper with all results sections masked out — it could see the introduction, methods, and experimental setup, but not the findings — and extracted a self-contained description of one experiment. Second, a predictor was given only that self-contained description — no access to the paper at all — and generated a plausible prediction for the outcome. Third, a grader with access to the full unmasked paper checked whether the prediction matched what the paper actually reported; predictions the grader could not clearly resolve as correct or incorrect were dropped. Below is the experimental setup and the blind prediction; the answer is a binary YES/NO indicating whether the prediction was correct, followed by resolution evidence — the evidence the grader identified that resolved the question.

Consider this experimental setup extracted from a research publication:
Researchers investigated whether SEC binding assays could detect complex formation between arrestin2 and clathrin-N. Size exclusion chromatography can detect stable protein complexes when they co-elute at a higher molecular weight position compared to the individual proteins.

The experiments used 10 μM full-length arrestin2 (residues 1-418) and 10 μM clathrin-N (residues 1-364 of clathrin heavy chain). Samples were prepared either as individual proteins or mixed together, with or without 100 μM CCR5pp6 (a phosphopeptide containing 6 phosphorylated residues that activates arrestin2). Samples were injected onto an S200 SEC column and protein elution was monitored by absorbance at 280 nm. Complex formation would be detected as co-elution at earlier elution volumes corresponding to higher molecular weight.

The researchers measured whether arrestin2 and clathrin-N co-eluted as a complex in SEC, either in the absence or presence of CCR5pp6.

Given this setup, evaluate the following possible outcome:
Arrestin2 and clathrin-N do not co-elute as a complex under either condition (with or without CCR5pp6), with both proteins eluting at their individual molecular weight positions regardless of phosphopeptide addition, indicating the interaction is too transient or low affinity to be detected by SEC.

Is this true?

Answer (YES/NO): YES